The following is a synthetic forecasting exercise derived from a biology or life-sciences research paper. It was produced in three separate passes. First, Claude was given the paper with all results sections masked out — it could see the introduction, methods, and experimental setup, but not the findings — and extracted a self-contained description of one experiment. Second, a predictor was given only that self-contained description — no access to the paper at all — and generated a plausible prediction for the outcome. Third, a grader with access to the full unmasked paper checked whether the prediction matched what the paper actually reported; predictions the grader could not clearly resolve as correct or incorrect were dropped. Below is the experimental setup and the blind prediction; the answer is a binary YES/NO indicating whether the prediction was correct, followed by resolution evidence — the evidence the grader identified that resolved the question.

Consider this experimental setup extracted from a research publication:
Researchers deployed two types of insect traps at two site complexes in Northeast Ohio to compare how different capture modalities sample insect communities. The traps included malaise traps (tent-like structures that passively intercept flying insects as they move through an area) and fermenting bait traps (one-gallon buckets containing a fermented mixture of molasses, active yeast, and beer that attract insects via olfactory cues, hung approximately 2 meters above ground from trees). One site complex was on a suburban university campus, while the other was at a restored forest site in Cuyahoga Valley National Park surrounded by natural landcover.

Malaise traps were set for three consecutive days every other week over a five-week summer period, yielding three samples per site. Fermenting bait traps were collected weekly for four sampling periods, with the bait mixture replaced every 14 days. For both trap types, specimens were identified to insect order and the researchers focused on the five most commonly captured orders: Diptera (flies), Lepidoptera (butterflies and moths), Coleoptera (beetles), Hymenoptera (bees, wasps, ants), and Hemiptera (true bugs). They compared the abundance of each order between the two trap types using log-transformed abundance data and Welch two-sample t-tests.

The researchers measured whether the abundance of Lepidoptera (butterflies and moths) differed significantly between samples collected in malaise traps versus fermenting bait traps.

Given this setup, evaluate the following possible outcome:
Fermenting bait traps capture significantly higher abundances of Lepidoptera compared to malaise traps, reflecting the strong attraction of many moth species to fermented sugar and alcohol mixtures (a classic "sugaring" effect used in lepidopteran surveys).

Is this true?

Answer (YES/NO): NO